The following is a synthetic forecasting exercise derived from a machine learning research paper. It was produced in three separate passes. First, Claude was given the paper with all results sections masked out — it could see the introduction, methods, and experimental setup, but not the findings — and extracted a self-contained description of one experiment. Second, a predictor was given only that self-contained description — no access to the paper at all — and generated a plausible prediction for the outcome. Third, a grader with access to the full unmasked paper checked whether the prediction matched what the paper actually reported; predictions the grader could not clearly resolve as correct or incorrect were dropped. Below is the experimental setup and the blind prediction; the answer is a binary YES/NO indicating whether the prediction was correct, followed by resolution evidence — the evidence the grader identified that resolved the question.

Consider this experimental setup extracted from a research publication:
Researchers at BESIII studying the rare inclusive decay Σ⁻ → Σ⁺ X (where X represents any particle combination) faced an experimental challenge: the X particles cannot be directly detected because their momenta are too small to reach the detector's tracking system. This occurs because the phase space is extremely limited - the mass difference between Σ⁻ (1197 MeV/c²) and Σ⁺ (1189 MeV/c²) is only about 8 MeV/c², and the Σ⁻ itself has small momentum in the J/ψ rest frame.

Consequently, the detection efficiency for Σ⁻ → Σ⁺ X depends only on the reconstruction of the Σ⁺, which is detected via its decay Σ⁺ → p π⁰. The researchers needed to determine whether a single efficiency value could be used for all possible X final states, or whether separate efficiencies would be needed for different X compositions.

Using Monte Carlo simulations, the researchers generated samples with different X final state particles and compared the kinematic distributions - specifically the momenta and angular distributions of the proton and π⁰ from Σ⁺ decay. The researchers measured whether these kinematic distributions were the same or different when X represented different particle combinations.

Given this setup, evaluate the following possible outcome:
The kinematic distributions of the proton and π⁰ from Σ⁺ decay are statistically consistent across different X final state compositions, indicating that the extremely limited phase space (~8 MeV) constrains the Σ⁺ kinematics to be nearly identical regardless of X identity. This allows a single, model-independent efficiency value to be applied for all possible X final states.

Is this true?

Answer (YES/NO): YES